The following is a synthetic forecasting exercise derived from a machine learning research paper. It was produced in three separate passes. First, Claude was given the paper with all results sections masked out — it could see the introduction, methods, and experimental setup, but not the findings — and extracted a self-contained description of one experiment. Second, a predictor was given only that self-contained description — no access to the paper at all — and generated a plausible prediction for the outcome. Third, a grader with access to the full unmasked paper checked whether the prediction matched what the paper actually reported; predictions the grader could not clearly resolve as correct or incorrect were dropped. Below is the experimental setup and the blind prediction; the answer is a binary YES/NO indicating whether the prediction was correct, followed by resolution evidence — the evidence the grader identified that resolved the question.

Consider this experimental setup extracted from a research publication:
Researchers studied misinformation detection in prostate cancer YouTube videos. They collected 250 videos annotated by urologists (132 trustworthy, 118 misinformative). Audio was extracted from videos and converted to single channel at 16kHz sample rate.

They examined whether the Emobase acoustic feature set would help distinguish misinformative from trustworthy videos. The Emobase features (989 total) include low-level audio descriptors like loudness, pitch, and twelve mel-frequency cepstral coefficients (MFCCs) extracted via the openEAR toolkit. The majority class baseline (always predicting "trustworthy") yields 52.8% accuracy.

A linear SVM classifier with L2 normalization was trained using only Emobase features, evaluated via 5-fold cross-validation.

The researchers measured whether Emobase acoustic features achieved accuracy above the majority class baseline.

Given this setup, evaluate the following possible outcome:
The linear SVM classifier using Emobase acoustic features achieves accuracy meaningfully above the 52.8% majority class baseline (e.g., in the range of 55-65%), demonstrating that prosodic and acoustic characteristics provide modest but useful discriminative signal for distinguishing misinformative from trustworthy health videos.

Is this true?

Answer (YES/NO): NO